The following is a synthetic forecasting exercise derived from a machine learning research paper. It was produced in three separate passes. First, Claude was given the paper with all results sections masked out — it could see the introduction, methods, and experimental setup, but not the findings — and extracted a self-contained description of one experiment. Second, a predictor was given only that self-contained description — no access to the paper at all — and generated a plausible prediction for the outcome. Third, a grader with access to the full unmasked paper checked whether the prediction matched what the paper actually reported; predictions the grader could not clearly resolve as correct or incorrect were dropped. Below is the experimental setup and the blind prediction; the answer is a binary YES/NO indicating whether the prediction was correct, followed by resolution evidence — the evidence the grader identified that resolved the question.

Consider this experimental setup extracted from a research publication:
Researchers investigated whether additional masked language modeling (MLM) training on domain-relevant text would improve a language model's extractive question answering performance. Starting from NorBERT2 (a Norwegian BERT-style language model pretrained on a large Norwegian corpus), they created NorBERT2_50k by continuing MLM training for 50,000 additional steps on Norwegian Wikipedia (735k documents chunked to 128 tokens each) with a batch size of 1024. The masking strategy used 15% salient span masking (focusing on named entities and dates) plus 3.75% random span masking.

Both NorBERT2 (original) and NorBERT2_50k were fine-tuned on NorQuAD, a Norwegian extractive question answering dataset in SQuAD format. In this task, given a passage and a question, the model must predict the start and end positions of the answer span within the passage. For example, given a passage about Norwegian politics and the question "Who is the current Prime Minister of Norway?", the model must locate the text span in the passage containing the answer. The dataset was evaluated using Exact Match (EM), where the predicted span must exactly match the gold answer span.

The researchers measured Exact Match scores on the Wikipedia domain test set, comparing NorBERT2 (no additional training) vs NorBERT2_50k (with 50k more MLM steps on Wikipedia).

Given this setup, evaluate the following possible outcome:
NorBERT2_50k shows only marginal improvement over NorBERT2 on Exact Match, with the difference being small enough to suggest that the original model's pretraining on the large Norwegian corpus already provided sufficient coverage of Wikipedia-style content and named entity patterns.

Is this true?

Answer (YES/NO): YES